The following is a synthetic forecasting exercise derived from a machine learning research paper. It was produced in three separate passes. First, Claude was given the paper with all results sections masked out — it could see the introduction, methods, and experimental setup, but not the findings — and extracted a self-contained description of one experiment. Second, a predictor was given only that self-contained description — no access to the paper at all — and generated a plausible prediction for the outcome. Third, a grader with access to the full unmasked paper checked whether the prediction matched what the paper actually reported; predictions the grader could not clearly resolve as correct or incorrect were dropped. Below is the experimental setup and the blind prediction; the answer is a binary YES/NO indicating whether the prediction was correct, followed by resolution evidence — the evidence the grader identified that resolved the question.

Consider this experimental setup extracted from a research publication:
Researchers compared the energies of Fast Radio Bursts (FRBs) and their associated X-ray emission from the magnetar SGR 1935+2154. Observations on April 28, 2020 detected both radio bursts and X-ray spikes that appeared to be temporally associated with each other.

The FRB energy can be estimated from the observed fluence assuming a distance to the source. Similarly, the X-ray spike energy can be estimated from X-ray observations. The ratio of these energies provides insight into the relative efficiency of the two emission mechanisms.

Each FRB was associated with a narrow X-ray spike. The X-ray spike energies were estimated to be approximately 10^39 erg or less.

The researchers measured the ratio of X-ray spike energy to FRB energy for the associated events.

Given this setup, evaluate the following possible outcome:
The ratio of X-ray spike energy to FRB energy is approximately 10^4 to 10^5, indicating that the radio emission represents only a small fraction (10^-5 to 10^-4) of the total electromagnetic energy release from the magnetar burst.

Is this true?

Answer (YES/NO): NO